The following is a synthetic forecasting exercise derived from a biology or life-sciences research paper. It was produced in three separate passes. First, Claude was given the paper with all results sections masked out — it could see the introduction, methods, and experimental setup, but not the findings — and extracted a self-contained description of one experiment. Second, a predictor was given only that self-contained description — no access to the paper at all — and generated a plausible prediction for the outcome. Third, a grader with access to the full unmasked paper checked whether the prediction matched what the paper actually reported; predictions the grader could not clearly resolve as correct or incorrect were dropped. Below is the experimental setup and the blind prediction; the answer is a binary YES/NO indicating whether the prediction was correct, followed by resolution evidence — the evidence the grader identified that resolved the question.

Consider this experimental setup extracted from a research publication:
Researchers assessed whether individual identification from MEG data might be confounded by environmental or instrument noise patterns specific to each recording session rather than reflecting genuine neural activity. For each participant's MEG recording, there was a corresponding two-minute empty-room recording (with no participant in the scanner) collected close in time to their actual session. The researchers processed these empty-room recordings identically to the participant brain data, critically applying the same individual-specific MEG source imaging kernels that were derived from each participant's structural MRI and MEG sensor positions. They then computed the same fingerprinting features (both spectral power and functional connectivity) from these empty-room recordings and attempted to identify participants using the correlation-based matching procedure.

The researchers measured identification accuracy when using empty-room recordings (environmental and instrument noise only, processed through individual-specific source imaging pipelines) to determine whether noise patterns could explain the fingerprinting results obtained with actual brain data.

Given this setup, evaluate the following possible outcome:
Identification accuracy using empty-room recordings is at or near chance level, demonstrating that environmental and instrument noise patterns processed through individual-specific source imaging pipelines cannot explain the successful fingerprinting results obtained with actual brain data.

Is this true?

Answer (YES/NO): NO